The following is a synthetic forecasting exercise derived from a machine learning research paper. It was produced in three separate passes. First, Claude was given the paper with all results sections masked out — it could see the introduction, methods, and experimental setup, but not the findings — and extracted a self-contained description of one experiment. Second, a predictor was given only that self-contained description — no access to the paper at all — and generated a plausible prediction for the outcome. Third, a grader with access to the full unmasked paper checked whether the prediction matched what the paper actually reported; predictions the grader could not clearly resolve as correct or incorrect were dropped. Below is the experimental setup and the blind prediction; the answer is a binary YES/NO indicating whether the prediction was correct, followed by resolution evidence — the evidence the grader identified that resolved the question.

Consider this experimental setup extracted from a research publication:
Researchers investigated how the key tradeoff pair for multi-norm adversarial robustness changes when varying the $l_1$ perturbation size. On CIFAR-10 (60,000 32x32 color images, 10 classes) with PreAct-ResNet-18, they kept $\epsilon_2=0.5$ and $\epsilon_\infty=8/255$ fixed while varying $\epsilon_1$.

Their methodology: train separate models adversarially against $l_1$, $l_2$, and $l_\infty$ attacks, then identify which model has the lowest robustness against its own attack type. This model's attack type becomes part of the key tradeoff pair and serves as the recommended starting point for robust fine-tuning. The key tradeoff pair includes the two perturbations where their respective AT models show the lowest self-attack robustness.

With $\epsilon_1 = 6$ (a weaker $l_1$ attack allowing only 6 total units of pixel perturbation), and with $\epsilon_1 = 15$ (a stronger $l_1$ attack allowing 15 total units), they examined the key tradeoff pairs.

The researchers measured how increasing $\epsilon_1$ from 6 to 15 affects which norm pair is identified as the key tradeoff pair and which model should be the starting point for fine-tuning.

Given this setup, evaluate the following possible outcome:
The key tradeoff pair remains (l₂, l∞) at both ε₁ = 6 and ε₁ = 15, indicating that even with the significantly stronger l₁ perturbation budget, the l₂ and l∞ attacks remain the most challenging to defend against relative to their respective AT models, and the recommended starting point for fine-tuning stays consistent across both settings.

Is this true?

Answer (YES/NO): NO